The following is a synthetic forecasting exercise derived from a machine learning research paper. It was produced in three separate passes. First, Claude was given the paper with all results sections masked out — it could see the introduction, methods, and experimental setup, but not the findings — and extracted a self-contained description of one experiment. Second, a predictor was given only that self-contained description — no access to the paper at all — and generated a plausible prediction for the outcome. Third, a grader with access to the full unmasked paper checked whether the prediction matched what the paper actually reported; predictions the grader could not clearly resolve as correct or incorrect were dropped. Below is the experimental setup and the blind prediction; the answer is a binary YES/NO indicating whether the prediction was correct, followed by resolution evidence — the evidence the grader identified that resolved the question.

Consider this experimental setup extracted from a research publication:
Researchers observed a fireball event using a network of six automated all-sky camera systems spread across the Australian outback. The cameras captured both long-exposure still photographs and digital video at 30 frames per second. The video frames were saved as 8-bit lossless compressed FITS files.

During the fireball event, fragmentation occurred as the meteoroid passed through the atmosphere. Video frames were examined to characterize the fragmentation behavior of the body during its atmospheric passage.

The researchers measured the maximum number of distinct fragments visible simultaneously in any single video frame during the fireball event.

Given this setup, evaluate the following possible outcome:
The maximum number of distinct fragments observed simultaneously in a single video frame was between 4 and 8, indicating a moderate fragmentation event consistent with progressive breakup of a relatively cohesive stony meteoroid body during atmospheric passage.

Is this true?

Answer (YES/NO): YES